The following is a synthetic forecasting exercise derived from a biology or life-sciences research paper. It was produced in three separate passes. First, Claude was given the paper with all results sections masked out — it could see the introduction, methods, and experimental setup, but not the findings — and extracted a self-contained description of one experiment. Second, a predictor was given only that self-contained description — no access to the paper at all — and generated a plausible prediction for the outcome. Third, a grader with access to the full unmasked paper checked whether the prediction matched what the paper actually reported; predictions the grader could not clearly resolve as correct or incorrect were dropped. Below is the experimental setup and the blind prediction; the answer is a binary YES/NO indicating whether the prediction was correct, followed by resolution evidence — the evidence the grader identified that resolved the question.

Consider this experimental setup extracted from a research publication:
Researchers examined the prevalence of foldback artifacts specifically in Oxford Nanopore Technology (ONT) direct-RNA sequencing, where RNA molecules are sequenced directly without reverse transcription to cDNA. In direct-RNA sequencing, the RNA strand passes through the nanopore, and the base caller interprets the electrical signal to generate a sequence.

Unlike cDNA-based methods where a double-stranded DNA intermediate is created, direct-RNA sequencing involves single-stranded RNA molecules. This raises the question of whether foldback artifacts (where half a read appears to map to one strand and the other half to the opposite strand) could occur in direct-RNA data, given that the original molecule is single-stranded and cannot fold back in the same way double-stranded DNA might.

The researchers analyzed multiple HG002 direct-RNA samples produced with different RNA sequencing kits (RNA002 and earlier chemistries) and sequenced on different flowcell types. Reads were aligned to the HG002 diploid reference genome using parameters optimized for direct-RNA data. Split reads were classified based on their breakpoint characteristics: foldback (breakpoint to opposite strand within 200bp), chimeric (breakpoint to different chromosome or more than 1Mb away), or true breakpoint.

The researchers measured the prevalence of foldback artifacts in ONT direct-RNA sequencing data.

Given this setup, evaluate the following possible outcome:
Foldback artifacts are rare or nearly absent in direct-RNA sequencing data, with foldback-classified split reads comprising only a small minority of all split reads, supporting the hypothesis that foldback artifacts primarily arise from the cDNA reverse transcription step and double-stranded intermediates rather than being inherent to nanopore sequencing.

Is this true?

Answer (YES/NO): YES